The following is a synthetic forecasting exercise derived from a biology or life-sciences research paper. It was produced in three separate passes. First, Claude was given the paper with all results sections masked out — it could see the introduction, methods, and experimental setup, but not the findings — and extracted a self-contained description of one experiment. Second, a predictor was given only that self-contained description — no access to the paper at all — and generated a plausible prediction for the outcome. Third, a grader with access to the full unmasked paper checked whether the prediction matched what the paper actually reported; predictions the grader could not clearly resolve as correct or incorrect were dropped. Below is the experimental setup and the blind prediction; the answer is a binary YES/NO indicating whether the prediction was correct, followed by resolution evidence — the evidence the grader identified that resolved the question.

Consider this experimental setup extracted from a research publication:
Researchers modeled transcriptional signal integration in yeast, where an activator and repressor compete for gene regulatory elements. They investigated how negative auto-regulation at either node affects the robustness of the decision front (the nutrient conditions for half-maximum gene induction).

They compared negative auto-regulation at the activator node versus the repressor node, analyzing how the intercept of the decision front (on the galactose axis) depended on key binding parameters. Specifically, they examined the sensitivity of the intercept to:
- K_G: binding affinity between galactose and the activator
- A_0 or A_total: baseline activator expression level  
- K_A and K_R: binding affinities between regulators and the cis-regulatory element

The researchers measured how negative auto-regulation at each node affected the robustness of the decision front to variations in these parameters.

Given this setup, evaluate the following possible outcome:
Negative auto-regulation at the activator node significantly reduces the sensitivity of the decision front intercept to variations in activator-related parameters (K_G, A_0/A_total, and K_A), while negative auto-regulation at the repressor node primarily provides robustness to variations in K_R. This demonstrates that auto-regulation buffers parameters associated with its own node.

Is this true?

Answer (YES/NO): NO